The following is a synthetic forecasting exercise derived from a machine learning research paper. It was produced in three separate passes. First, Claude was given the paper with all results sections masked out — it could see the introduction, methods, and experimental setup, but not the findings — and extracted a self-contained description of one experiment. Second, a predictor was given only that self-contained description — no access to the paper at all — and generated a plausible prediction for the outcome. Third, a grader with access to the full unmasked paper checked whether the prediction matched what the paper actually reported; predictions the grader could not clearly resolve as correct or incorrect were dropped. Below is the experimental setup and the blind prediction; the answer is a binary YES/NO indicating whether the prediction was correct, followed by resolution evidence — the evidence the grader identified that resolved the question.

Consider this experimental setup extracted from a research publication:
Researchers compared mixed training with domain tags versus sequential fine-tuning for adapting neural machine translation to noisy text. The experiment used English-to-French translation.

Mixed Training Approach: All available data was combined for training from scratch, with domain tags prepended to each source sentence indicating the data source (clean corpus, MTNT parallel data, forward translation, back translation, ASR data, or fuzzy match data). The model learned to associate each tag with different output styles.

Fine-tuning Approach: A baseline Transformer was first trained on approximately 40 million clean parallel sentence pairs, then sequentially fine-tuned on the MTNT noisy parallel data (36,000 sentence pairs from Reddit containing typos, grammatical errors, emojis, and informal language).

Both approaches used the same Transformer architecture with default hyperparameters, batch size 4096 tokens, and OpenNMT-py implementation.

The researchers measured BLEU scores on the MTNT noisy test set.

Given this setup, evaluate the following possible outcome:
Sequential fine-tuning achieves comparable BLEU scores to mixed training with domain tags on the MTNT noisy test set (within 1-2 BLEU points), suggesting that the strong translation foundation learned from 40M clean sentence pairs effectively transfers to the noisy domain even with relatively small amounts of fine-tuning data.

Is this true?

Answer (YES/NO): YES